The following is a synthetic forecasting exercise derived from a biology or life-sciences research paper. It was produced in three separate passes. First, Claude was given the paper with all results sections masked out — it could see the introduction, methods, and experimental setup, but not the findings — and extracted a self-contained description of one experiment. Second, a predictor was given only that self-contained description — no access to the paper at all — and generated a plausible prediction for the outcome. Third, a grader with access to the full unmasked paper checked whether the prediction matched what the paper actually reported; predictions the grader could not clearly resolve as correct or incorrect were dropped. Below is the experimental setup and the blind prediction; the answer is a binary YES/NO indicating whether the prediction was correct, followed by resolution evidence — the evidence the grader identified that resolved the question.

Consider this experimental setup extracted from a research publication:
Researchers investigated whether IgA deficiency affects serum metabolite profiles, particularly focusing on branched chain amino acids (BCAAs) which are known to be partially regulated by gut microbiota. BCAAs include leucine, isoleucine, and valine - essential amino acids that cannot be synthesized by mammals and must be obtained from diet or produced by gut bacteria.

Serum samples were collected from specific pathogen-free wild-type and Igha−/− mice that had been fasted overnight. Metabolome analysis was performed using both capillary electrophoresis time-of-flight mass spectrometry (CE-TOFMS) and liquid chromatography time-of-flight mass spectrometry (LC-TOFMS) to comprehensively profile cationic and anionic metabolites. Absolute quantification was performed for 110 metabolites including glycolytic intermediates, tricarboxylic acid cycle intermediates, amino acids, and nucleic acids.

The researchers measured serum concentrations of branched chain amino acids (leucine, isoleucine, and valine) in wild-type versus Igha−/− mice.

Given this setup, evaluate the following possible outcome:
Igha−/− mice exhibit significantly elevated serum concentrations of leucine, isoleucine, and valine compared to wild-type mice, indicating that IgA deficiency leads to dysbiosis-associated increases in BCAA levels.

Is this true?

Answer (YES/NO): NO